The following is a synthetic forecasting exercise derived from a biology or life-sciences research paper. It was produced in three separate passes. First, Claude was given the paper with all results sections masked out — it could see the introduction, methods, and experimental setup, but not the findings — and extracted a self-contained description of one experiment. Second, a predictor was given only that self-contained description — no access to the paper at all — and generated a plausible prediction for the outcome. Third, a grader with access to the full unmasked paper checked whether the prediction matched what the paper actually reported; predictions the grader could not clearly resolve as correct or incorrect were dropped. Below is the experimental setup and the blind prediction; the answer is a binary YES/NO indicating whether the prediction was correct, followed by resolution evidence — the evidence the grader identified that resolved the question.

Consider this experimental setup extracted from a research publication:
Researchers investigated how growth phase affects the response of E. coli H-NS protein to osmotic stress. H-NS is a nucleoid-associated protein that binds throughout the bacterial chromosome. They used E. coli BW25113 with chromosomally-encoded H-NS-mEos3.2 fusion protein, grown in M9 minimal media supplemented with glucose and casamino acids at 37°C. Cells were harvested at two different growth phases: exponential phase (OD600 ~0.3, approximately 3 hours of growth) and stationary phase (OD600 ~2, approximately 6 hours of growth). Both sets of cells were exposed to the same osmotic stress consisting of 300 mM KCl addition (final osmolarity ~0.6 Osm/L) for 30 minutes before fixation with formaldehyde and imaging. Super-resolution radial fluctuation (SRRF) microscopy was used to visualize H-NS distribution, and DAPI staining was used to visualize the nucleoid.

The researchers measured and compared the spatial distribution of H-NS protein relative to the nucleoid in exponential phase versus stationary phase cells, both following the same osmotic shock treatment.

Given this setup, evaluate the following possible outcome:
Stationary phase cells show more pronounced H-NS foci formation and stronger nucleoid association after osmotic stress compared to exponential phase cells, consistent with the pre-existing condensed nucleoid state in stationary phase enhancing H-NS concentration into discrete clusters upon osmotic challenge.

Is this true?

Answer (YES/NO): NO